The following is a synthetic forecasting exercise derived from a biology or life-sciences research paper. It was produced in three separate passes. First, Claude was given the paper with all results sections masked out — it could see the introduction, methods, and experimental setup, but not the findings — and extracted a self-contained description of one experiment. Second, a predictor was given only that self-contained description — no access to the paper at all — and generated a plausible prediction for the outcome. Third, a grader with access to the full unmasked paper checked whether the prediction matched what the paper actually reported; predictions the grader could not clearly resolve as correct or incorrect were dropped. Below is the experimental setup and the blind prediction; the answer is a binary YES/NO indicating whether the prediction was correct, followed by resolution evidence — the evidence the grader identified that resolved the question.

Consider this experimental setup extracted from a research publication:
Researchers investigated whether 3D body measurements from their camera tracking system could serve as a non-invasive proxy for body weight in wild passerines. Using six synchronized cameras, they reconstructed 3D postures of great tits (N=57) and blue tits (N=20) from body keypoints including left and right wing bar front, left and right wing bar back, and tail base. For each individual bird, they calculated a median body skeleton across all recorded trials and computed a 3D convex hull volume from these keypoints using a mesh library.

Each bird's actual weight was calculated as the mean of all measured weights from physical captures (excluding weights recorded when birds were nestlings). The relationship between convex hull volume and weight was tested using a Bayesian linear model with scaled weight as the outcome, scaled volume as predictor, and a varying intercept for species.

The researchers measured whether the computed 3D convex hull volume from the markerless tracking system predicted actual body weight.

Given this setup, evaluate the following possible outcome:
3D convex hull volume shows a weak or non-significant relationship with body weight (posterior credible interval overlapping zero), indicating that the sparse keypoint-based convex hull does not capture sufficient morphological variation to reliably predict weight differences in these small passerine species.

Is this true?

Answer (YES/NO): NO